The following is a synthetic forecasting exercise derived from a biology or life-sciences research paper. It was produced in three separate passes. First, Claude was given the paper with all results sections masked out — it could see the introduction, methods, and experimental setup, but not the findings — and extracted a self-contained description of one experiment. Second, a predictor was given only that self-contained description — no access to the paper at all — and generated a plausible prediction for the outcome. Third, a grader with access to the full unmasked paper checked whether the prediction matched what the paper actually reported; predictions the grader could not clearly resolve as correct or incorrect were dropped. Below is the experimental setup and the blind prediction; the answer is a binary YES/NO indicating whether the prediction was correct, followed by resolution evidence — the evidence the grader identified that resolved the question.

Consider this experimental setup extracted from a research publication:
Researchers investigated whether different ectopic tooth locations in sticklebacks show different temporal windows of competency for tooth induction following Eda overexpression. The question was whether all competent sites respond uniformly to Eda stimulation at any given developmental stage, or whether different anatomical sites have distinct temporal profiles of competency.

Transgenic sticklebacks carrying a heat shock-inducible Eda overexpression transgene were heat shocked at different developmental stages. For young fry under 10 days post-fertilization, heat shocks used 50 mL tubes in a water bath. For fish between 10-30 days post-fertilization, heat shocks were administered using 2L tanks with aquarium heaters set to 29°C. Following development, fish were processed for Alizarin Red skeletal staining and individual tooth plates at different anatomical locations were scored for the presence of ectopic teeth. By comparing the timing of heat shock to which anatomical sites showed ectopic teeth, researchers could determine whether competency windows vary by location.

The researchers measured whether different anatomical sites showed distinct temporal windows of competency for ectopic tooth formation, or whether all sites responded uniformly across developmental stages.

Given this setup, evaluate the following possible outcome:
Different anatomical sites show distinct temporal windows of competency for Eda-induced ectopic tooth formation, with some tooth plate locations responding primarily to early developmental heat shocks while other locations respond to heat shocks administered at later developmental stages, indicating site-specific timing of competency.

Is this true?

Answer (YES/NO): YES